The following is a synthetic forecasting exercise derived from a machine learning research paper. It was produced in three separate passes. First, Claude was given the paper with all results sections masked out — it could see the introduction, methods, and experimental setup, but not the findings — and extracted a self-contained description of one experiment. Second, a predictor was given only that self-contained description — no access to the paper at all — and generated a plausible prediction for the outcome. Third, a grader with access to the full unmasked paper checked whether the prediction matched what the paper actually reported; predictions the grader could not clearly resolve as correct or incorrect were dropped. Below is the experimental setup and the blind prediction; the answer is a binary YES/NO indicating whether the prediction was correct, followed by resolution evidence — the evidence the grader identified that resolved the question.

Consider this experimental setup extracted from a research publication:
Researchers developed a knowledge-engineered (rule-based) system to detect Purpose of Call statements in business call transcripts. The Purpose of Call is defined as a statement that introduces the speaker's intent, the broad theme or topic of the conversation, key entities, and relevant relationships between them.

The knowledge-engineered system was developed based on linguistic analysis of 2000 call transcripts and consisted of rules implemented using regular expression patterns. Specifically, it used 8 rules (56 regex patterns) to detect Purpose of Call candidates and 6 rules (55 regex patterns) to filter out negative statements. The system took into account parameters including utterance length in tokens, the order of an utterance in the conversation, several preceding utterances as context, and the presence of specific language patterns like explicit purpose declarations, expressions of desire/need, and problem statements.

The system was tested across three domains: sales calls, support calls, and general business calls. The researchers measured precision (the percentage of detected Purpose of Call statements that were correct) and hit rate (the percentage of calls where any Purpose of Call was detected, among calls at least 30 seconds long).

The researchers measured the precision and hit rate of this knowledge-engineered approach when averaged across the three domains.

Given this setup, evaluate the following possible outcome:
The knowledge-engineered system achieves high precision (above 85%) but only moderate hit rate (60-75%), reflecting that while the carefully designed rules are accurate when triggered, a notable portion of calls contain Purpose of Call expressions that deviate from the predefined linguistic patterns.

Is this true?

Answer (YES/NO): NO